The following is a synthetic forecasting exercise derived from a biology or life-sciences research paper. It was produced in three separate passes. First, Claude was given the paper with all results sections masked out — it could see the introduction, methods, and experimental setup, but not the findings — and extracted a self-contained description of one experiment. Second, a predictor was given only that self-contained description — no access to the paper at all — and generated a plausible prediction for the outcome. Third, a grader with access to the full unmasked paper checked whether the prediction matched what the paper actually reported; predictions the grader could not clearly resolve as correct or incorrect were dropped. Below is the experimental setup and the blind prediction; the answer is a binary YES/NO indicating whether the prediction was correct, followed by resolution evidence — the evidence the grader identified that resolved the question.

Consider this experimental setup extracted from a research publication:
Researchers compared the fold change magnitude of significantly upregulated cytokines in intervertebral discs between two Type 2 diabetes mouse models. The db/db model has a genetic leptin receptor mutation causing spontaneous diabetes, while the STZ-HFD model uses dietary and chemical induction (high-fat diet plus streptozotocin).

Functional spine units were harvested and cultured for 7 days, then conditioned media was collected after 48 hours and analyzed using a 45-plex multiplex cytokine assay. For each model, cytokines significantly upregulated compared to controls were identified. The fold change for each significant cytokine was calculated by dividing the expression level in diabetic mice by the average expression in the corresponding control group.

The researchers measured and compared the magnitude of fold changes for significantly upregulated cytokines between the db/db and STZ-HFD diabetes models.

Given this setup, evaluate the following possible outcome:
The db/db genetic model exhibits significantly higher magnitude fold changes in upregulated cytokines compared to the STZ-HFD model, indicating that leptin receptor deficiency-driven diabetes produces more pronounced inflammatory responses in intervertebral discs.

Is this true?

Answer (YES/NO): NO